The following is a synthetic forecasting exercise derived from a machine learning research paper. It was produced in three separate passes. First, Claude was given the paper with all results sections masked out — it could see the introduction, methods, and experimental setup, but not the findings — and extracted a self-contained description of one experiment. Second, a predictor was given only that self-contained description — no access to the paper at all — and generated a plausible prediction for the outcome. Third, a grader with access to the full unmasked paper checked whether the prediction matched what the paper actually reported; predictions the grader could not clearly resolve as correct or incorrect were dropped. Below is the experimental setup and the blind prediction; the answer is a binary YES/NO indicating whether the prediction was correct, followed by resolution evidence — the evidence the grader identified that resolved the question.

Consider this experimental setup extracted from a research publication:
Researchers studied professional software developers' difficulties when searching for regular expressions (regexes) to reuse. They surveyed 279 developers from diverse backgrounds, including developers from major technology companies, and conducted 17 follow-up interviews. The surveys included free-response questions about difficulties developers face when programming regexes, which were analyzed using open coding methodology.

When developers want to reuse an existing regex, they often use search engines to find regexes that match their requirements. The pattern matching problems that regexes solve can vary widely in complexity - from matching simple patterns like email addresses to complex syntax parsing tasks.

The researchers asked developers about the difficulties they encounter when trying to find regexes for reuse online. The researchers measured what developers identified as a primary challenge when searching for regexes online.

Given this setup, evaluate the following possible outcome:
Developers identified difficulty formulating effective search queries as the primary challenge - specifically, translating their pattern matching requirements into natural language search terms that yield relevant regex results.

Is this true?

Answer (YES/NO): YES